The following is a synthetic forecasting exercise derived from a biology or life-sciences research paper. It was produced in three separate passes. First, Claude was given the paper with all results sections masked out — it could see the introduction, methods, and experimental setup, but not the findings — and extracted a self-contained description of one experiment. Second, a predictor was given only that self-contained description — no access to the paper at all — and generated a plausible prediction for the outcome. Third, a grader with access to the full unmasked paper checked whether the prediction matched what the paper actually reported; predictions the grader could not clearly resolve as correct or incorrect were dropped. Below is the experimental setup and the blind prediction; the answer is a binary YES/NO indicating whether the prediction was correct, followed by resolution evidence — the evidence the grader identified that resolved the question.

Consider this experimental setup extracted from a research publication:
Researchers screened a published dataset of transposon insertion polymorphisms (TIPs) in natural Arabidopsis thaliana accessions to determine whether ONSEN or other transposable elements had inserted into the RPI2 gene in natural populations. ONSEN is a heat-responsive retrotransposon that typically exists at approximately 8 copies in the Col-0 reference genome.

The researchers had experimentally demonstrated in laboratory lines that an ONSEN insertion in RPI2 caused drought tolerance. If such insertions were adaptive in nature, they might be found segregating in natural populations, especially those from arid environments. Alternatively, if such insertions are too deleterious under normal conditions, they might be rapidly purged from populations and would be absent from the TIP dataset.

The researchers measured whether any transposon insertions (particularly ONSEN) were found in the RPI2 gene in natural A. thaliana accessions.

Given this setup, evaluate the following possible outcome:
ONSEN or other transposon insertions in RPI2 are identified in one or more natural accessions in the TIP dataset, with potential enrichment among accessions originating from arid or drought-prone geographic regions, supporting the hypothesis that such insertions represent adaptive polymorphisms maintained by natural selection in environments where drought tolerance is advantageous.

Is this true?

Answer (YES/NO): NO